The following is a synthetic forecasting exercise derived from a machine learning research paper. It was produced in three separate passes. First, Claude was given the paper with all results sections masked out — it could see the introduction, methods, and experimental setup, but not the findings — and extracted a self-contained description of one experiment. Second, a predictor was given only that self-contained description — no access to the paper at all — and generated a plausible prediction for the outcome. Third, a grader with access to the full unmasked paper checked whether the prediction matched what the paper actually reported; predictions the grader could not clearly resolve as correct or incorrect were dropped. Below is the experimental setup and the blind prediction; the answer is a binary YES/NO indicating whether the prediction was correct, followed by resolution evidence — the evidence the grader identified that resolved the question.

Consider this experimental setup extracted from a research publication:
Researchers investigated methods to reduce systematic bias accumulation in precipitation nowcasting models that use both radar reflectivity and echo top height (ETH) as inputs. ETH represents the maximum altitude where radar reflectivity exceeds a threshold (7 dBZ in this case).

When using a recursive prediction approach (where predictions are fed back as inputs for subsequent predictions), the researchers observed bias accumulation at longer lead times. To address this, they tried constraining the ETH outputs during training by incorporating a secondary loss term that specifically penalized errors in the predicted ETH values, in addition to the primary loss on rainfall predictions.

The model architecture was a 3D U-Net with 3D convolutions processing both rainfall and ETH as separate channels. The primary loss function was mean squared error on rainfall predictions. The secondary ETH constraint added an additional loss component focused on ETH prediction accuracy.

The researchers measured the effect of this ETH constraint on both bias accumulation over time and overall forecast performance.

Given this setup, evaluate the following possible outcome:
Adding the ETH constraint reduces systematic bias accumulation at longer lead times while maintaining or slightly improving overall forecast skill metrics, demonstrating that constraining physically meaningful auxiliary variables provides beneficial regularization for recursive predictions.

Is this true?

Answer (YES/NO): NO